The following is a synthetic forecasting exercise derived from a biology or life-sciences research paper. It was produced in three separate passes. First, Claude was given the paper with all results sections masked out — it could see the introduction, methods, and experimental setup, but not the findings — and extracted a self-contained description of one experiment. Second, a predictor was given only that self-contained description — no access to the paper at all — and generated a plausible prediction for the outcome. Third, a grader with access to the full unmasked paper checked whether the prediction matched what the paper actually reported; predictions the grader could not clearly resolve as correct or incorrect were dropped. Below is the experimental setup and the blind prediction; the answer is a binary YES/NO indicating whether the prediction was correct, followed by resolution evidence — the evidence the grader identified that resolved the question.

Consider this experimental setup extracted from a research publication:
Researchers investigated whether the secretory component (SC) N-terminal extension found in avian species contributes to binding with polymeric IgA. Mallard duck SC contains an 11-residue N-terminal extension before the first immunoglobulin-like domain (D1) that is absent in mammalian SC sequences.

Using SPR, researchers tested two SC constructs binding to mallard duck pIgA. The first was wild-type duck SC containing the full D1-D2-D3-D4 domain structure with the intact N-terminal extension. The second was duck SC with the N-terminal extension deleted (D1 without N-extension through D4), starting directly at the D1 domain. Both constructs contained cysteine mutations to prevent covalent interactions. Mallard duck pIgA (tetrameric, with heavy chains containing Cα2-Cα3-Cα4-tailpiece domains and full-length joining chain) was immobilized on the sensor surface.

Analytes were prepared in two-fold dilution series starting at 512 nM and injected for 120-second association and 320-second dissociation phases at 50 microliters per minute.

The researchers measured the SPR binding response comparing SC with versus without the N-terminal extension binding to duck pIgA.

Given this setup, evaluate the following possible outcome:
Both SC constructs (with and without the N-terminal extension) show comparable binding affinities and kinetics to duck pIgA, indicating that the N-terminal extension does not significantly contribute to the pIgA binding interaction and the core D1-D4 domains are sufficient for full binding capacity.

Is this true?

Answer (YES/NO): NO